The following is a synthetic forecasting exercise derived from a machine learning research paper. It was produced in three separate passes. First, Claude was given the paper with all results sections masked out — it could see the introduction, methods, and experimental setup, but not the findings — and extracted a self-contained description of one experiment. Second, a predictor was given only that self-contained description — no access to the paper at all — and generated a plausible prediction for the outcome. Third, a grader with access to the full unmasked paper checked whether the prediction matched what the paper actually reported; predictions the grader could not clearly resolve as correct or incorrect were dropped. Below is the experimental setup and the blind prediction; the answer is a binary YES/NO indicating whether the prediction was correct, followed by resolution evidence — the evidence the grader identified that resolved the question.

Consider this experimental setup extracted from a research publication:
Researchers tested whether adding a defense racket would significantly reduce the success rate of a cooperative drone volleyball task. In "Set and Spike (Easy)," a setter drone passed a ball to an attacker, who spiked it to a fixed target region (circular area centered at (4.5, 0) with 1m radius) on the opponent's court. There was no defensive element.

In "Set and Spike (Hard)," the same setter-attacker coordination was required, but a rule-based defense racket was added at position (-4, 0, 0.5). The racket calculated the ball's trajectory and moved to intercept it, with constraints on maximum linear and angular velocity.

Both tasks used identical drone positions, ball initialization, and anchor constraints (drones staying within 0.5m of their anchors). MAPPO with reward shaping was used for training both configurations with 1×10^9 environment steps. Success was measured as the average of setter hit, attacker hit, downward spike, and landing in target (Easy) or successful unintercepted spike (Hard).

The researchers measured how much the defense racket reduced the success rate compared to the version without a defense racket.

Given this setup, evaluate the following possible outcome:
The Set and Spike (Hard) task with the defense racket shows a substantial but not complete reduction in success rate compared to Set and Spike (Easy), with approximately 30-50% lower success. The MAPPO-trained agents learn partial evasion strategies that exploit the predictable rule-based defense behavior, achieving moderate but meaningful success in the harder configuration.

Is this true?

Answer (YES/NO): NO